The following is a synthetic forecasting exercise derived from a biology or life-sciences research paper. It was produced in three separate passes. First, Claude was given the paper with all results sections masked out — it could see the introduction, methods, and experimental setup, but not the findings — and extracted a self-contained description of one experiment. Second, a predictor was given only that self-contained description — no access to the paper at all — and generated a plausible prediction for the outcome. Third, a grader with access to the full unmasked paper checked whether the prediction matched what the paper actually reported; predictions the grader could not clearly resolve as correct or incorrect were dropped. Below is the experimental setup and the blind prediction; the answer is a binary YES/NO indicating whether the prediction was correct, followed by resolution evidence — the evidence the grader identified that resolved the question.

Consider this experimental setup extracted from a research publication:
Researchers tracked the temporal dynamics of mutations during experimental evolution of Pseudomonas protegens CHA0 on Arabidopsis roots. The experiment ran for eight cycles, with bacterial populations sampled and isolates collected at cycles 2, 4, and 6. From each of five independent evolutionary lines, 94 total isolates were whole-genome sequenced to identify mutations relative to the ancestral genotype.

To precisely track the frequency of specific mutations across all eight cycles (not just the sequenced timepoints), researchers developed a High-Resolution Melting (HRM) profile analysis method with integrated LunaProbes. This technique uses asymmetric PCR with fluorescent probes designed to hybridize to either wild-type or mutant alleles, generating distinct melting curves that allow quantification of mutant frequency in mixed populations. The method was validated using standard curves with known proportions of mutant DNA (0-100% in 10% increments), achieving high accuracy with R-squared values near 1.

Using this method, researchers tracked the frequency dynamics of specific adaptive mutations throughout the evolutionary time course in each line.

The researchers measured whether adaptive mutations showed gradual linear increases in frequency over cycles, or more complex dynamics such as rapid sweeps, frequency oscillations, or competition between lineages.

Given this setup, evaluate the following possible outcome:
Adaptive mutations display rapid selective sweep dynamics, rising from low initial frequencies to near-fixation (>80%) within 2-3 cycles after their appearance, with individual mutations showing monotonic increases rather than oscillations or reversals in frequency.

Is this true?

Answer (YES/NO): NO